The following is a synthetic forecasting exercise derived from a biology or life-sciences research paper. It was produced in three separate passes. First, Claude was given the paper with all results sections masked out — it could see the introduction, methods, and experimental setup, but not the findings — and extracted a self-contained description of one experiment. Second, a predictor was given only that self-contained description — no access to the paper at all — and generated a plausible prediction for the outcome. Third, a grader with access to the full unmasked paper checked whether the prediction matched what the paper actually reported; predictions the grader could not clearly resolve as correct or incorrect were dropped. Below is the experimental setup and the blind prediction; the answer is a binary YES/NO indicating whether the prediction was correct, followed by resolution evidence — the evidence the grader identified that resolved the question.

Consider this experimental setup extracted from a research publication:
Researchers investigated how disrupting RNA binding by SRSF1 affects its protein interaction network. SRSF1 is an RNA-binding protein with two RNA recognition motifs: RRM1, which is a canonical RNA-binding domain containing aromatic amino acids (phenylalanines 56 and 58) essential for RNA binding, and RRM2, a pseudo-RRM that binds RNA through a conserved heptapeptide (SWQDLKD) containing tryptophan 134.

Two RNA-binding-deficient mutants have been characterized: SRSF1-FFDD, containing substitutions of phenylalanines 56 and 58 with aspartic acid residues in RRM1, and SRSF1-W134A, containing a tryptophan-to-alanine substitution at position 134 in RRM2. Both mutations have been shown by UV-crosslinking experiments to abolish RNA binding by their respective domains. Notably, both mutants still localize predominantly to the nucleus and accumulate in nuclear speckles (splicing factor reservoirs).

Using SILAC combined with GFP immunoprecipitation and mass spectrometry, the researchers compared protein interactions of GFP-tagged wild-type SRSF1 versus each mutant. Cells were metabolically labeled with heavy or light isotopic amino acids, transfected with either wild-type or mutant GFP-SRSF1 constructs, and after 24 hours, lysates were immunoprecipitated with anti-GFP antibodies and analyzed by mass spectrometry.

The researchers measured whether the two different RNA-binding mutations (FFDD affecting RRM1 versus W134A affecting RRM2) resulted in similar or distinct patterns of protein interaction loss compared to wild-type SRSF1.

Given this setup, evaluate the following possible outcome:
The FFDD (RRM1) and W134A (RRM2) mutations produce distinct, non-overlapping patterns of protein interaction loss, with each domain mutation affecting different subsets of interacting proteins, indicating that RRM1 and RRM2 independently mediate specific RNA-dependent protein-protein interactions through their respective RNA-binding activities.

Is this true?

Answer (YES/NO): NO